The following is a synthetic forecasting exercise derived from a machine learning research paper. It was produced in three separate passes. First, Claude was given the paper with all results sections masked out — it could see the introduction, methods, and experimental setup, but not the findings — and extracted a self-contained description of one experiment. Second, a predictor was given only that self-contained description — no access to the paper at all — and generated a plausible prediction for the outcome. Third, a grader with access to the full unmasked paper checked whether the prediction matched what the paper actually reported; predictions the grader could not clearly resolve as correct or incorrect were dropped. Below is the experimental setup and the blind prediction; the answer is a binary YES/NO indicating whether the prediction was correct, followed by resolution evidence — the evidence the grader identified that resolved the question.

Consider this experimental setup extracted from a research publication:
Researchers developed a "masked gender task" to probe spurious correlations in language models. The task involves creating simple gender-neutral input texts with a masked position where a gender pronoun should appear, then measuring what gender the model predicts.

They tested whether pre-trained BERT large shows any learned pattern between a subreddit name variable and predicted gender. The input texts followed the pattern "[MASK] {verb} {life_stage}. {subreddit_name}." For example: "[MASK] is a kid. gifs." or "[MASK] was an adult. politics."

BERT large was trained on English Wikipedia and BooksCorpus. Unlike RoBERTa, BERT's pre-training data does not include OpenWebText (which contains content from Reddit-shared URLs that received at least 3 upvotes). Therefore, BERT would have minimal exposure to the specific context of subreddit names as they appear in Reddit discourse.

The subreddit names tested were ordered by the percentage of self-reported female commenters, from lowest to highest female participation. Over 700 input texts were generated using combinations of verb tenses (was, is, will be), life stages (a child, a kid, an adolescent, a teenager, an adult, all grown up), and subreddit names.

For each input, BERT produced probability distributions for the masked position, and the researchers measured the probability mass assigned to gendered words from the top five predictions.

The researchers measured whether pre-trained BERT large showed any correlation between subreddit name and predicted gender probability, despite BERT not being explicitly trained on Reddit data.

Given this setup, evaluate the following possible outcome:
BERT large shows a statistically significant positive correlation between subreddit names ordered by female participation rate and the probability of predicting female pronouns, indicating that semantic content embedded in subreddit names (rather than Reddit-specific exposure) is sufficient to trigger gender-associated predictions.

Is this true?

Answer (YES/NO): NO